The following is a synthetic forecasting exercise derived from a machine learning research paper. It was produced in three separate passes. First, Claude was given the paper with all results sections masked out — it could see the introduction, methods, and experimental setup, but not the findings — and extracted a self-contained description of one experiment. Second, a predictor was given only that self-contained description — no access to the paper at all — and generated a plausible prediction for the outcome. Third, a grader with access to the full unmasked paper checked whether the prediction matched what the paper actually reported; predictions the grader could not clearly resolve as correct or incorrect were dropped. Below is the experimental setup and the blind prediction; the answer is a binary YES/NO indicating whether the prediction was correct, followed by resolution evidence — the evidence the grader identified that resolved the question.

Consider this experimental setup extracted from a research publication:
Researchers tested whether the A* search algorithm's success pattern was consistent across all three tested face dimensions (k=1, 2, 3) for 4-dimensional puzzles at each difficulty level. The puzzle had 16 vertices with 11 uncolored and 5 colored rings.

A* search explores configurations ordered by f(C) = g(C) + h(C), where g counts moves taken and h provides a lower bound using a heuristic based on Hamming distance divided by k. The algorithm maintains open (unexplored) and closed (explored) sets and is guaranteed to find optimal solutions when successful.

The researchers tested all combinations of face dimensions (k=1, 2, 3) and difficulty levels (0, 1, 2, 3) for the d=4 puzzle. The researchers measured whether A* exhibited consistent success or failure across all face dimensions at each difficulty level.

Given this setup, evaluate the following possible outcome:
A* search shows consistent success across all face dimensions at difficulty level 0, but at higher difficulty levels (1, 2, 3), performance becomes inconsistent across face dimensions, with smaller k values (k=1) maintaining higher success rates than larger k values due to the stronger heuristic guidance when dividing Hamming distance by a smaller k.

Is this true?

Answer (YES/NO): NO